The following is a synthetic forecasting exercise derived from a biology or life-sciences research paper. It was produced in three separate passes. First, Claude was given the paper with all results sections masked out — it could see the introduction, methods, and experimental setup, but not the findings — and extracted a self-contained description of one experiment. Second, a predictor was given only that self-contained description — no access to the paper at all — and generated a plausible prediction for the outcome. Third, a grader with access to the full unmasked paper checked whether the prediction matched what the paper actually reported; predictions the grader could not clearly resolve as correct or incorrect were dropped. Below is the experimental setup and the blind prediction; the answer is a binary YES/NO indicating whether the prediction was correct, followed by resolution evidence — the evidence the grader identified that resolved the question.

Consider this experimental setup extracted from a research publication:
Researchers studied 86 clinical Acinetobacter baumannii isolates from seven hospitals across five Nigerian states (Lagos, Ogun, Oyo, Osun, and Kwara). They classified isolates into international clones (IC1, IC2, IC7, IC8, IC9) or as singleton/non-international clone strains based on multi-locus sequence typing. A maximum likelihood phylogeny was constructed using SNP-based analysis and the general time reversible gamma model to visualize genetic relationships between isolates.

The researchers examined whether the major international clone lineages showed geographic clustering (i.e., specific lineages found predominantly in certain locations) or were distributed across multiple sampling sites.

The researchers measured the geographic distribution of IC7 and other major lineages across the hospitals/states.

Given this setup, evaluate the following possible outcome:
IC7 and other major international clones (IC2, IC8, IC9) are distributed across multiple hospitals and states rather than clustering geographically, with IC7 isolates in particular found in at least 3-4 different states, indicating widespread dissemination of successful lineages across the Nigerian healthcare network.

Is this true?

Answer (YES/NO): NO